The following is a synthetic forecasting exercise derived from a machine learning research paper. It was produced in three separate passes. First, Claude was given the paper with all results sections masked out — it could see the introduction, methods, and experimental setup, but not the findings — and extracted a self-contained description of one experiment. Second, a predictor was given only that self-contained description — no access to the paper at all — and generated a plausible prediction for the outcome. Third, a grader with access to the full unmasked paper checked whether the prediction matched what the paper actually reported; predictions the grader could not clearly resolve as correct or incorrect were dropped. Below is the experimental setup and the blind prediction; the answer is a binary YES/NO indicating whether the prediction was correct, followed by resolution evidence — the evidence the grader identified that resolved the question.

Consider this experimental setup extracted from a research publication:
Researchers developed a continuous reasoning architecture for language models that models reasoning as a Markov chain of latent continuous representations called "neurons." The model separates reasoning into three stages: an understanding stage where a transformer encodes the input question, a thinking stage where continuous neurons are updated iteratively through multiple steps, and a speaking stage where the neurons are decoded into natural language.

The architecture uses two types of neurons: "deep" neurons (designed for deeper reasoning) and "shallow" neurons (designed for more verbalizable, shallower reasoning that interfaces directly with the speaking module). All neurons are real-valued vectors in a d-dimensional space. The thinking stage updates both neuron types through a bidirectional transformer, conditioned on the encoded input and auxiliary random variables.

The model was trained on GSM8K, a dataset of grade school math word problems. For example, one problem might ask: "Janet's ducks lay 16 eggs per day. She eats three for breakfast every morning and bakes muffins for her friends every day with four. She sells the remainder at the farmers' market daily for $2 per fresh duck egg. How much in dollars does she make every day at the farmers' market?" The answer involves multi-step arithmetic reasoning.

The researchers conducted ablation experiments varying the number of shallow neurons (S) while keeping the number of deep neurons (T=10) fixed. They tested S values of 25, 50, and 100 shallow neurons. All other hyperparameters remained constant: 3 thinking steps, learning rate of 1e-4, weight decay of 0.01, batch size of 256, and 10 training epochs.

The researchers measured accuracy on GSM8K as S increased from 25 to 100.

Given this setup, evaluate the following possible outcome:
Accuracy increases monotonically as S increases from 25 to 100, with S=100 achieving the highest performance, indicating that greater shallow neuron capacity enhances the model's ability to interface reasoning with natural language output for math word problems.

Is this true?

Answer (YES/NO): NO